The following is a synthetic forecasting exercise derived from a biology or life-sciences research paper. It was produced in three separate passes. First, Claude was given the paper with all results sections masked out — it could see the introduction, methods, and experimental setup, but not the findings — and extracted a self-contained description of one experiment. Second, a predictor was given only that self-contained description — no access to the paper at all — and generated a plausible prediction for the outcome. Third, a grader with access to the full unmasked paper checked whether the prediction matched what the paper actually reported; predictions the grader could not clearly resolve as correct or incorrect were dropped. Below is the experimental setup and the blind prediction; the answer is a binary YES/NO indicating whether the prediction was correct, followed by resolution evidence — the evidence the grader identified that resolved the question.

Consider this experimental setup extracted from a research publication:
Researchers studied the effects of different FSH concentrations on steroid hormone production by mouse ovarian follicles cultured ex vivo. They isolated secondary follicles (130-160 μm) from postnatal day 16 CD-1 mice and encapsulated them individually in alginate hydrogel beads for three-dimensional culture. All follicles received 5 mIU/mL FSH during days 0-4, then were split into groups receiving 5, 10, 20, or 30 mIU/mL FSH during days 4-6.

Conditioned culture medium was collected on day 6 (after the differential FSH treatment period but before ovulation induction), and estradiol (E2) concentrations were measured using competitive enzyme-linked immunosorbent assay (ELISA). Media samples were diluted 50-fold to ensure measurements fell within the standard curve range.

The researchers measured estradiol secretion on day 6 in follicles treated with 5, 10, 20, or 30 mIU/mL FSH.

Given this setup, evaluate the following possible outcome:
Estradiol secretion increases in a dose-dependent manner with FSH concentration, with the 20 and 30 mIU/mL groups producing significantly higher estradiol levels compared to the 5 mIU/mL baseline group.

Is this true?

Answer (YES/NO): NO